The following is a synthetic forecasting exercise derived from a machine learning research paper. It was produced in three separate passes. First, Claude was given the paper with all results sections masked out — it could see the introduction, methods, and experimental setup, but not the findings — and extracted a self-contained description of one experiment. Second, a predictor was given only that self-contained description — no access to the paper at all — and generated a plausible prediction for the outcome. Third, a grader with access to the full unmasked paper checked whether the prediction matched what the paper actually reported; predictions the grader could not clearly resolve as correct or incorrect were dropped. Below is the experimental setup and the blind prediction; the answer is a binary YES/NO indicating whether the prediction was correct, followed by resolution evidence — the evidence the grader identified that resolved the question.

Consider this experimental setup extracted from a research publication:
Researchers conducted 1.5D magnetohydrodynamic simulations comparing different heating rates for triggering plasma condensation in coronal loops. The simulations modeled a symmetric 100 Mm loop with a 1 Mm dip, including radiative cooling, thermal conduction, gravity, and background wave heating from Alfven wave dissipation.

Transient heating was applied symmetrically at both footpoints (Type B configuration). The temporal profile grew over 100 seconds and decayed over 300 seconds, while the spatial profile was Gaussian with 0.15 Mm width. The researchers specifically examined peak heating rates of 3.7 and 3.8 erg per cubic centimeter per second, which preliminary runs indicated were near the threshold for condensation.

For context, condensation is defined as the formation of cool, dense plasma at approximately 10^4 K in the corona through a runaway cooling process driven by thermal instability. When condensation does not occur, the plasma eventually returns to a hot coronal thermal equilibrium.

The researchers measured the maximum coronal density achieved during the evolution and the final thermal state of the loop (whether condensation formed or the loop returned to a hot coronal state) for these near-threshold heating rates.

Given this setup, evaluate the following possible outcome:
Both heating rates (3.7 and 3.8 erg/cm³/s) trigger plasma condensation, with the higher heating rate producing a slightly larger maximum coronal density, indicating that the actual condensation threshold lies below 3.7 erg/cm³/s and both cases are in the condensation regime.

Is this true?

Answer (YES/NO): NO